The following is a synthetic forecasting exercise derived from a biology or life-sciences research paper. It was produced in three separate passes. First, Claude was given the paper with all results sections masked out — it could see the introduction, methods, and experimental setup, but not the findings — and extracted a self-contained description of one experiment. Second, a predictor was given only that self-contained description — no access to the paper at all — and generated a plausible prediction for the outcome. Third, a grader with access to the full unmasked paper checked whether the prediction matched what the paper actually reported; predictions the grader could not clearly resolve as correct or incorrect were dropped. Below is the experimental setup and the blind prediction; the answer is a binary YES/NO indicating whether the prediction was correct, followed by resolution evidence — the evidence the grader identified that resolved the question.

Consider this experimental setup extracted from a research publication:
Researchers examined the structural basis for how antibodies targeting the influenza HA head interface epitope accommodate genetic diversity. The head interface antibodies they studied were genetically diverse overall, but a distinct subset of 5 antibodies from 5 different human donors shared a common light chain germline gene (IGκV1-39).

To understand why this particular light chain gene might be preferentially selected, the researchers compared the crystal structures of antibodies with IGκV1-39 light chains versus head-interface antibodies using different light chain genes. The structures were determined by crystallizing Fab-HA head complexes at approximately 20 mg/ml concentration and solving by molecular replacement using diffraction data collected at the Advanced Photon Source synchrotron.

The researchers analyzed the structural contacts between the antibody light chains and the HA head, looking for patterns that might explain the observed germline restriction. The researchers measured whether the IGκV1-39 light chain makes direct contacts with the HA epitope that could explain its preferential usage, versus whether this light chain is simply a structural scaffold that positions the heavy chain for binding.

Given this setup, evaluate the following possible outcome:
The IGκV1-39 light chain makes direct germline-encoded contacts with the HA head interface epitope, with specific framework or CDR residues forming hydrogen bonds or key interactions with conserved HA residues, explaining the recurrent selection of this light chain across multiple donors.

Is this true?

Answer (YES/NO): YES